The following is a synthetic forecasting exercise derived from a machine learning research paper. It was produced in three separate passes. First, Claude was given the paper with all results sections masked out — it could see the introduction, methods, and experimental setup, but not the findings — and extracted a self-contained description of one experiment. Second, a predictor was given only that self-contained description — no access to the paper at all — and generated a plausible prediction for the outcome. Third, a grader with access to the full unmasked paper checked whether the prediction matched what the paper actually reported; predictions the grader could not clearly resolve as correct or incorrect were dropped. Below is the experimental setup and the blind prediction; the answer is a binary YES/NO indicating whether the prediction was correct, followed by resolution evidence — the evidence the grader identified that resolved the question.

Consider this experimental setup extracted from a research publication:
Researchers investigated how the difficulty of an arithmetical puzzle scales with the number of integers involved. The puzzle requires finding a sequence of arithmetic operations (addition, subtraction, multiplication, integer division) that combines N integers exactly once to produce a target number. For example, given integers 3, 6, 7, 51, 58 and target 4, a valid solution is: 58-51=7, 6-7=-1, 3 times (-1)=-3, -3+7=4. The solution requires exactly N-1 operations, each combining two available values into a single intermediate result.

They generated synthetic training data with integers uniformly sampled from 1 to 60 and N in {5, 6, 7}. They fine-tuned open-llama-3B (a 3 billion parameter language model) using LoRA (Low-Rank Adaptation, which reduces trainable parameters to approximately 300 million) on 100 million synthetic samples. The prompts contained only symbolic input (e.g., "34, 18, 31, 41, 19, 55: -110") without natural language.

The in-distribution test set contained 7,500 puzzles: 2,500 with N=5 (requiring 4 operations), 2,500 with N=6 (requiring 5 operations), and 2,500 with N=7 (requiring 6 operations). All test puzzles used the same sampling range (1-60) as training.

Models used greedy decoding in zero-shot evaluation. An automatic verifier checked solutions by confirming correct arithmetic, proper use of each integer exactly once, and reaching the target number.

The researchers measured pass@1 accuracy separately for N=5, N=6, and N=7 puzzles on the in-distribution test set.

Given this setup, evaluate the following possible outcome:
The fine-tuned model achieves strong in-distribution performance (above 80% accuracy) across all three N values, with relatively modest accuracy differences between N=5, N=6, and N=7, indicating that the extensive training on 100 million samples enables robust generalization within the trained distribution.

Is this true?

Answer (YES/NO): NO